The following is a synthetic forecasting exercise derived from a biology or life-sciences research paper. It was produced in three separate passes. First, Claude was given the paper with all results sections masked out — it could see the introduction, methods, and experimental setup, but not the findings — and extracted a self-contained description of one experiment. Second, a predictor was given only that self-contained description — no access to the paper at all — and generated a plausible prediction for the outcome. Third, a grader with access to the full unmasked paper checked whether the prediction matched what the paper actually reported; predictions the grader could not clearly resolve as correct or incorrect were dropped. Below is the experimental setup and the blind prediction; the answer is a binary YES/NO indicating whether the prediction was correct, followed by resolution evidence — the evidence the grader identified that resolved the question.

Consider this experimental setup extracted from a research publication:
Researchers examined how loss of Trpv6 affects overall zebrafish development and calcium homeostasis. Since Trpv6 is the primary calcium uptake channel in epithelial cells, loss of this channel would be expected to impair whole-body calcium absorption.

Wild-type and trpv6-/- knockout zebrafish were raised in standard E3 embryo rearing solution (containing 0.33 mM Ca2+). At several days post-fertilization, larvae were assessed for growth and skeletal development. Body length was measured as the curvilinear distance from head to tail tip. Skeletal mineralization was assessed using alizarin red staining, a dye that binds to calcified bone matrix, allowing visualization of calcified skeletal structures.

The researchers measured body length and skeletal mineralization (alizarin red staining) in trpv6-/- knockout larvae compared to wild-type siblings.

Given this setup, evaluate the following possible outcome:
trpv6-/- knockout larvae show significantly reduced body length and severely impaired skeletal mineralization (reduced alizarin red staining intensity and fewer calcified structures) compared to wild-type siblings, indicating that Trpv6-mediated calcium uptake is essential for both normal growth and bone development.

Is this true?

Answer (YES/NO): NO